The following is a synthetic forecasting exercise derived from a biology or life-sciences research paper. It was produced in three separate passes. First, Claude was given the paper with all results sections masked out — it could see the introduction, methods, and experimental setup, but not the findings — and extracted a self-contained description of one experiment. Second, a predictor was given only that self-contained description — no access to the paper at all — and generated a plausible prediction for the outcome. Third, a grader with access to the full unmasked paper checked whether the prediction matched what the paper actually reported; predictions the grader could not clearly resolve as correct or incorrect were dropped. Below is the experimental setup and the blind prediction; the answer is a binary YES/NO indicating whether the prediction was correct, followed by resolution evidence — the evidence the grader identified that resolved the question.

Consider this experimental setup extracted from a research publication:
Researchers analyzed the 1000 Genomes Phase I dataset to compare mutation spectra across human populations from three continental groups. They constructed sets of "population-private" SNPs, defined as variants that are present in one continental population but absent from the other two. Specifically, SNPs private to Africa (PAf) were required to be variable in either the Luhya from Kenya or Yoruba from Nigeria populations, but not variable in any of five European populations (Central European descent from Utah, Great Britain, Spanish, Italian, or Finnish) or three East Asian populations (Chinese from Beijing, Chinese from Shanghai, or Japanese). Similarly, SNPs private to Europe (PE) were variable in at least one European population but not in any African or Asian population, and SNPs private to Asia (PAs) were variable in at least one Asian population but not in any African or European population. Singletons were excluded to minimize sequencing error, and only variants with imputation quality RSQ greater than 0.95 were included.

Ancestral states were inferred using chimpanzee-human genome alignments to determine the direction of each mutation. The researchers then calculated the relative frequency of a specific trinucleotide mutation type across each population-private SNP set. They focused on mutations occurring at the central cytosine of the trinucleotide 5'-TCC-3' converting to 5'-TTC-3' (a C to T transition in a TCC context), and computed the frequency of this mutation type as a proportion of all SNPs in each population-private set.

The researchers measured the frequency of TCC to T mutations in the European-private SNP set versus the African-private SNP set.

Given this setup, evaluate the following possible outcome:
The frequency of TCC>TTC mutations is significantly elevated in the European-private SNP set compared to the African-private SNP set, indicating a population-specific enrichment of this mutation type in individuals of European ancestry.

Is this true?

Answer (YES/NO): YES